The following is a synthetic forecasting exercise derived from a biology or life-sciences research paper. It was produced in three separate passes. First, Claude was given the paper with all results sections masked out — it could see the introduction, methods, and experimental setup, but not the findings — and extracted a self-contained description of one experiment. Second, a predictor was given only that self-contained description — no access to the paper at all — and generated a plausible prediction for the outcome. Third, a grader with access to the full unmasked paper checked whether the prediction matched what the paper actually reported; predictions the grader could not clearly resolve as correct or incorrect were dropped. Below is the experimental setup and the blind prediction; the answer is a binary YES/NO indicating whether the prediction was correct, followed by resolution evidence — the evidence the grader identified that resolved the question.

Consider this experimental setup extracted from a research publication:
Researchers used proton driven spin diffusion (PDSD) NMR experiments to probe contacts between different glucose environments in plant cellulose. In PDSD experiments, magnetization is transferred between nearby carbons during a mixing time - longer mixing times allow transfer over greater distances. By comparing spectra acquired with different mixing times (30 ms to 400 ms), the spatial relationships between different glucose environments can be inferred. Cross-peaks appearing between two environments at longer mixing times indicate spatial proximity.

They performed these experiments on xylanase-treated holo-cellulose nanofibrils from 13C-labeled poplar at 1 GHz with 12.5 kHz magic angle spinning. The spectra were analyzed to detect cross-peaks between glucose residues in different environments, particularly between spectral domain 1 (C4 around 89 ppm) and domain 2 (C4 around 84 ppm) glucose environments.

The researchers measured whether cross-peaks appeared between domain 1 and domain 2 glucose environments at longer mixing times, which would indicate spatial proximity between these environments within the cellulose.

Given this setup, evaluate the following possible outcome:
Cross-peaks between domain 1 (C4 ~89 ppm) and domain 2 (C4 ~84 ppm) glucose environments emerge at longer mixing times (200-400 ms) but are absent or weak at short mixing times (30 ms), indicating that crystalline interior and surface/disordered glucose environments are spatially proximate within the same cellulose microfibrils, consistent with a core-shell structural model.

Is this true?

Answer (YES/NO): NO